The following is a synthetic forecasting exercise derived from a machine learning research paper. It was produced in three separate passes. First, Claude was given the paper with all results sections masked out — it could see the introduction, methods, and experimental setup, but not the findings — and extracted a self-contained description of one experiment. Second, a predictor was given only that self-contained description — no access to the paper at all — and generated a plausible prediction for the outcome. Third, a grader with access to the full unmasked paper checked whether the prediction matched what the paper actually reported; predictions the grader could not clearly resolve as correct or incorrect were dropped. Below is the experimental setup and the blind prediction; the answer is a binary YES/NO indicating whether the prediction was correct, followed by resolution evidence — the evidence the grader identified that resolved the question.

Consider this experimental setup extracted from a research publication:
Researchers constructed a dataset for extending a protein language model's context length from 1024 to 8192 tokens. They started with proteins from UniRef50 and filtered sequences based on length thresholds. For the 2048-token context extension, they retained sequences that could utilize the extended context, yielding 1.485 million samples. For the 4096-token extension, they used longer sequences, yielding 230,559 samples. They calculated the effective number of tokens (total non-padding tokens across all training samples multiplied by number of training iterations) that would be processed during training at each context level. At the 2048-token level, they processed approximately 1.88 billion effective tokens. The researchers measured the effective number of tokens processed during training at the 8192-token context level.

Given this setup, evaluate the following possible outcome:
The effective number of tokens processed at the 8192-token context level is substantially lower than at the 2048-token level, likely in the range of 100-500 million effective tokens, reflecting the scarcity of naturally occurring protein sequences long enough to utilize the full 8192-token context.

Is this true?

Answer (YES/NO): YES